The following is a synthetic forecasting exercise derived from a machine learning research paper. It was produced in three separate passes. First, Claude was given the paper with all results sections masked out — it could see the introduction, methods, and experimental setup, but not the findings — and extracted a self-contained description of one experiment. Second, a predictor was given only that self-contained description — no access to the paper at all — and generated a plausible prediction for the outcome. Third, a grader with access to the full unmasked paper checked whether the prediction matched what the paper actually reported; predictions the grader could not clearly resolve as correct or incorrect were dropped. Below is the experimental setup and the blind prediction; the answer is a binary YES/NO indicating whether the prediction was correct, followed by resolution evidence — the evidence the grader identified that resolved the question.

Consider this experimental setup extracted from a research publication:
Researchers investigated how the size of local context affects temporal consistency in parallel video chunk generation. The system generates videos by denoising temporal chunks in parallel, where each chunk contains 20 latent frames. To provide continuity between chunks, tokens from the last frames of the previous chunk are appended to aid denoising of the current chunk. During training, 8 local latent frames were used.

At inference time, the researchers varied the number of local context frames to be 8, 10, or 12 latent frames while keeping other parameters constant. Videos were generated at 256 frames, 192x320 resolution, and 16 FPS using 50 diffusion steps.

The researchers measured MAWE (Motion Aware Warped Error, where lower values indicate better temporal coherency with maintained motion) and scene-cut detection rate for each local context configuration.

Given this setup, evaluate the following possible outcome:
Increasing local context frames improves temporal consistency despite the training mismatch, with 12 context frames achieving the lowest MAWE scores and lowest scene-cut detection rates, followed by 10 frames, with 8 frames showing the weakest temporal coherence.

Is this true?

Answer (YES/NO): YES